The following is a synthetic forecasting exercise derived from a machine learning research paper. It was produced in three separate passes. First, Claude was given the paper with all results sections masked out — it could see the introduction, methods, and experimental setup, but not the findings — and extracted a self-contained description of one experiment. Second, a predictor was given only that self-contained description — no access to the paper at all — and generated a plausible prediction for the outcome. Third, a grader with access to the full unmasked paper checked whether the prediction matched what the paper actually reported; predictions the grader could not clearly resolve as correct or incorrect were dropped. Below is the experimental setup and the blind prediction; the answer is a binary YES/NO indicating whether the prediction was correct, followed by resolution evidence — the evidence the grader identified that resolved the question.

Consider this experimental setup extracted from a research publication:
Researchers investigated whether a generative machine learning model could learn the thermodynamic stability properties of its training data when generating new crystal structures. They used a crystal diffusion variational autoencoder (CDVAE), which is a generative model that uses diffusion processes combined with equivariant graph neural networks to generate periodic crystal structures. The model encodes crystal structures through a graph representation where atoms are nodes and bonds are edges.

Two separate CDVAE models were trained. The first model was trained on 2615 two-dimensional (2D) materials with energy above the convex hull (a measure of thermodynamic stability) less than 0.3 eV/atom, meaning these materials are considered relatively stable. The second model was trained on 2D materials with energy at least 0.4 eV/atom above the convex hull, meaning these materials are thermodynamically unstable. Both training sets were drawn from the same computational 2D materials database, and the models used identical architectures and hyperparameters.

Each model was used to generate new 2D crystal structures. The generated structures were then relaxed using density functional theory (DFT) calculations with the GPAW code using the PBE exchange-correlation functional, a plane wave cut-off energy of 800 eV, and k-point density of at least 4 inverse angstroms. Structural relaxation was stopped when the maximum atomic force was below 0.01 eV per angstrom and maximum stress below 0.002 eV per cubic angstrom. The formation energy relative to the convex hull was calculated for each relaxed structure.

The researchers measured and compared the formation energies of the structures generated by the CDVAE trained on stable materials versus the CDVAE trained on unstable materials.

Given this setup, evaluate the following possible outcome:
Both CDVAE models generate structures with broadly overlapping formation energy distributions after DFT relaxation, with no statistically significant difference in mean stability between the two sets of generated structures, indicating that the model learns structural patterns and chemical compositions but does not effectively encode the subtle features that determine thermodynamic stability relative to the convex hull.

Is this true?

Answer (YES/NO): NO